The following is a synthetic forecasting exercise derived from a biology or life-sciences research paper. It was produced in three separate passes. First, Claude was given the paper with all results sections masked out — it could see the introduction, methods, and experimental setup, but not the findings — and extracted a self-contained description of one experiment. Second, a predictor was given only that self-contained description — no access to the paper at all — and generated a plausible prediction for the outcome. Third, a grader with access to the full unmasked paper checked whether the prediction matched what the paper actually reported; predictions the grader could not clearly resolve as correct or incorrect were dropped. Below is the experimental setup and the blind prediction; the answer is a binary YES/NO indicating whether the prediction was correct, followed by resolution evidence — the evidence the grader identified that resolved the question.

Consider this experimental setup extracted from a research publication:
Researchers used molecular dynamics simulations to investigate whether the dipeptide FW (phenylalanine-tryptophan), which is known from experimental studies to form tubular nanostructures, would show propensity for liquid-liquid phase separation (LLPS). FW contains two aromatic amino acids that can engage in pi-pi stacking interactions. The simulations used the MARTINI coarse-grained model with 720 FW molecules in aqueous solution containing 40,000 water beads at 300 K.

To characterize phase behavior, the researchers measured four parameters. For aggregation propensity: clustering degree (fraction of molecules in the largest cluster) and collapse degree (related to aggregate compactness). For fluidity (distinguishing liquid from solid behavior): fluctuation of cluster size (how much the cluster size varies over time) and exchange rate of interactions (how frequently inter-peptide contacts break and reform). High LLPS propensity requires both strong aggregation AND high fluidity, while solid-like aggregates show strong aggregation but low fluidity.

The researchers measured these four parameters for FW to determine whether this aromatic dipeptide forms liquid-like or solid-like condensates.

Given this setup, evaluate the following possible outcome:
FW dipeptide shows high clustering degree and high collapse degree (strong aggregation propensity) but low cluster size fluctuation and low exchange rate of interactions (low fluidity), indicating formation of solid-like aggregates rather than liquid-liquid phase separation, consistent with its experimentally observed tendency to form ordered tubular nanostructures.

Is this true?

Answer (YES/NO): YES